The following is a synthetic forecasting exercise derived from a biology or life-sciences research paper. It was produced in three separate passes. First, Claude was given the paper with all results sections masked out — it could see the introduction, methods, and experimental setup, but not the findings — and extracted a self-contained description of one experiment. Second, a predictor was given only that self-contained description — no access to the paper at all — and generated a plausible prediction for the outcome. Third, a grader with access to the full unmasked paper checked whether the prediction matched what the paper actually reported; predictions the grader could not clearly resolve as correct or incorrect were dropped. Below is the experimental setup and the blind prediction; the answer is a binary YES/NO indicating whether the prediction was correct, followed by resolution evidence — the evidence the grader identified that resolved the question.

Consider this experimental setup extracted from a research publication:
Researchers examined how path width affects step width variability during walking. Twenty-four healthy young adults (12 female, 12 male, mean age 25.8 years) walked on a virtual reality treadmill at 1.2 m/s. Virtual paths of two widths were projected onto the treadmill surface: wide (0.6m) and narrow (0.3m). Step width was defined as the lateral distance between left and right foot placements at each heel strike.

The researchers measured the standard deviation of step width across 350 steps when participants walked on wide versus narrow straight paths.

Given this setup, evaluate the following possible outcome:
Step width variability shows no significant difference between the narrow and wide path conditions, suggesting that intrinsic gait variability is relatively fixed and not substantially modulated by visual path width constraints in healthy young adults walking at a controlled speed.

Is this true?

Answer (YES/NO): NO